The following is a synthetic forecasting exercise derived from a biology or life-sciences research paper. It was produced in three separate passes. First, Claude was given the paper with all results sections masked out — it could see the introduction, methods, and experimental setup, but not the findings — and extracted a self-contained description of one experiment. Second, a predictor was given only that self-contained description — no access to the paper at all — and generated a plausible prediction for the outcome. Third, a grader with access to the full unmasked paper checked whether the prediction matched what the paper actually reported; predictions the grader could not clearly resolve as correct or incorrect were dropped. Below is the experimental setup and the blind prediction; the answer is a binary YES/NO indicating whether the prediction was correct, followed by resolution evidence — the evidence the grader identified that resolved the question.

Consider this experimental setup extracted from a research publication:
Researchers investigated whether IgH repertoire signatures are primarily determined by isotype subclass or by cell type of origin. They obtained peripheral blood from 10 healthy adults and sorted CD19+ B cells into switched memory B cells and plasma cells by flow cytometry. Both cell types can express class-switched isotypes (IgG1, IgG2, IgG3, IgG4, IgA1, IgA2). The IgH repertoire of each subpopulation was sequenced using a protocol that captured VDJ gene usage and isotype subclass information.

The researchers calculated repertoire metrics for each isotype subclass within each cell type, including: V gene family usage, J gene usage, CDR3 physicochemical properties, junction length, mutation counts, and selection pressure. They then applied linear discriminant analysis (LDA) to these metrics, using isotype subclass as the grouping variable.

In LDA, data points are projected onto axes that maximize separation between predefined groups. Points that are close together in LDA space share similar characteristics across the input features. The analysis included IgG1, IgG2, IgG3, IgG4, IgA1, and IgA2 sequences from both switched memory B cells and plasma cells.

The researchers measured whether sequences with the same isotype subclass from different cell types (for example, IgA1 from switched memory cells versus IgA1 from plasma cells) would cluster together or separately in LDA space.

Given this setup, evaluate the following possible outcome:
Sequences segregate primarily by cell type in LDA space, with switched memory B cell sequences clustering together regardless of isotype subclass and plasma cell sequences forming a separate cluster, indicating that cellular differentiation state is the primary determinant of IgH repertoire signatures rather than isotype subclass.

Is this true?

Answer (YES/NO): NO